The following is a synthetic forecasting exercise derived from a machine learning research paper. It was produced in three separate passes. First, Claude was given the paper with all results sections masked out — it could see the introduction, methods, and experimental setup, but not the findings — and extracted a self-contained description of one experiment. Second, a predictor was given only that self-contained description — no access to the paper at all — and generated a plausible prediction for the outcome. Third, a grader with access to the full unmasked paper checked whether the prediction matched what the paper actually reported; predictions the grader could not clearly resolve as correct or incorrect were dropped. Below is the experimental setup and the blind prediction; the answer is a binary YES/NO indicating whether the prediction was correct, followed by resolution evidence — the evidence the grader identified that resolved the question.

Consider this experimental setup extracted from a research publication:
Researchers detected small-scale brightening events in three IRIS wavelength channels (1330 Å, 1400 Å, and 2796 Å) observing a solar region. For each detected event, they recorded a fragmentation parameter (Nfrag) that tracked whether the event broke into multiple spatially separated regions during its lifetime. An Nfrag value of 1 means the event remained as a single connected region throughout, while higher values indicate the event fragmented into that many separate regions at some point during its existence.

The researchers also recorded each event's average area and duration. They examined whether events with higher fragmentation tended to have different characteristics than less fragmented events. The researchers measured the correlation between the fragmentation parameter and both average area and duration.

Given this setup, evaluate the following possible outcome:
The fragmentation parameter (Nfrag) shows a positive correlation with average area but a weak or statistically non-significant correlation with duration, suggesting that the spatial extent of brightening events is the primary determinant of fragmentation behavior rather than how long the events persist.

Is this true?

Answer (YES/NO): NO